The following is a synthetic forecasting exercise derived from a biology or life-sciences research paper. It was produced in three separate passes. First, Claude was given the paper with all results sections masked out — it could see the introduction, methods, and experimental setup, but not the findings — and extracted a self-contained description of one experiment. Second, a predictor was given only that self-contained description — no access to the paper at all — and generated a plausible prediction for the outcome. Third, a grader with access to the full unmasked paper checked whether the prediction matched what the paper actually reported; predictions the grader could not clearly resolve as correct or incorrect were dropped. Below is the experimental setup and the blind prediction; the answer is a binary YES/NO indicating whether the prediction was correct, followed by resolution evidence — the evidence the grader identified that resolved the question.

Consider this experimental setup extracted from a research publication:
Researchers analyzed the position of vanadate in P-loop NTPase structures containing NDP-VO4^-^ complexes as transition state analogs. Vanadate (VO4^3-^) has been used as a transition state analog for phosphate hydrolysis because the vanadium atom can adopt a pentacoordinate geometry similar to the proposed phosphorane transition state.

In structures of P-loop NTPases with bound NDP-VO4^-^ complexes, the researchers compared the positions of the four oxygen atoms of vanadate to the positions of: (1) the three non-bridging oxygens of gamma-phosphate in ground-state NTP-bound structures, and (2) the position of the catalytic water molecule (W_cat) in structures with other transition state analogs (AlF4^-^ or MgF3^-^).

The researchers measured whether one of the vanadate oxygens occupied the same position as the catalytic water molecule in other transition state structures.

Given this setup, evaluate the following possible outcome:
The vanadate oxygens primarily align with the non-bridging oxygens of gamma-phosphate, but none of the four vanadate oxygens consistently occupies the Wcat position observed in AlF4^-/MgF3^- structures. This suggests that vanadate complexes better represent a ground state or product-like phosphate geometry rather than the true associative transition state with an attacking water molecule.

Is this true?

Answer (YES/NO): NO